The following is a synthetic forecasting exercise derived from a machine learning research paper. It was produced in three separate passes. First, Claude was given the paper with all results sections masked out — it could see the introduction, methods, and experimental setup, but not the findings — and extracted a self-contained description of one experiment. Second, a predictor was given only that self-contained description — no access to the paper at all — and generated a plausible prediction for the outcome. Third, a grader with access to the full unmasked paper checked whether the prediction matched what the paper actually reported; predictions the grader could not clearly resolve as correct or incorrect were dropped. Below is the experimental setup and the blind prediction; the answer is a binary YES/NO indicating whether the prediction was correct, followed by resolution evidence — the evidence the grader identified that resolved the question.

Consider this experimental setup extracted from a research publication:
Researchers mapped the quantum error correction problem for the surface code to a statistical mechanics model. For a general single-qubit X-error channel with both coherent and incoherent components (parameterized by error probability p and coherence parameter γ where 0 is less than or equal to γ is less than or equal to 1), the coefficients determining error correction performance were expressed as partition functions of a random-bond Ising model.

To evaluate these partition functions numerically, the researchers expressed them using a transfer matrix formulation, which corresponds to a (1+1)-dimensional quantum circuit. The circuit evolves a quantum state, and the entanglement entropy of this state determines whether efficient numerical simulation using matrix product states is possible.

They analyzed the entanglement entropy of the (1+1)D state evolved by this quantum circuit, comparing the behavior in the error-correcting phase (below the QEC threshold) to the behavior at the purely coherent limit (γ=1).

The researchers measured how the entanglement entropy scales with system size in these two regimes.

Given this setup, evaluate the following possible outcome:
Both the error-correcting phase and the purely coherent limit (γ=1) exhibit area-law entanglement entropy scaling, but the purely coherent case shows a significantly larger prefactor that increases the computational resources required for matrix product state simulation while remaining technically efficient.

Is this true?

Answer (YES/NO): NO